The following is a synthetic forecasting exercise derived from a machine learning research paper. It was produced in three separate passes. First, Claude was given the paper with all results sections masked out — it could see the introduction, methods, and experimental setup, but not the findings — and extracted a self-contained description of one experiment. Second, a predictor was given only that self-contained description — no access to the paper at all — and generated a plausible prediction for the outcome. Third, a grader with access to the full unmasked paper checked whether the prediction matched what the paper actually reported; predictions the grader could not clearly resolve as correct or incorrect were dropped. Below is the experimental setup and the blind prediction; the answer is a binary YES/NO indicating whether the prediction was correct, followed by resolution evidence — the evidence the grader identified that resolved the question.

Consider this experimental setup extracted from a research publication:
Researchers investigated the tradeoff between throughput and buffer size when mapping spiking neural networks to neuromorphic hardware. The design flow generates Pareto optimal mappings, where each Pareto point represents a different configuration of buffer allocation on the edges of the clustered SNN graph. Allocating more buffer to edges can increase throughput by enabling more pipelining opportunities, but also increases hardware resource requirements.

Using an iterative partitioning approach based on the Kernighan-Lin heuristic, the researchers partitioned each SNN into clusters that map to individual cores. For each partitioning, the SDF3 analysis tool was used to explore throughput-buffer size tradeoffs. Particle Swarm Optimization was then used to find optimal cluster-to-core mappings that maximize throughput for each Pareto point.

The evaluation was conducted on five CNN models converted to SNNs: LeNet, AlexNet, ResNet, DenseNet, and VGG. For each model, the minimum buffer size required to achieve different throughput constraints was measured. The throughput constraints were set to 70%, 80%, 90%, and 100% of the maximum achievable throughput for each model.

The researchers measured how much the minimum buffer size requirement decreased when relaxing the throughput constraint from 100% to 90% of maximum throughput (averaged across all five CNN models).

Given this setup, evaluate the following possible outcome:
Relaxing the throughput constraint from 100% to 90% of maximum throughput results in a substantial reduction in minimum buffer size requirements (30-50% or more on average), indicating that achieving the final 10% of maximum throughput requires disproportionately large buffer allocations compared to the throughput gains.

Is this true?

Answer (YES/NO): NO